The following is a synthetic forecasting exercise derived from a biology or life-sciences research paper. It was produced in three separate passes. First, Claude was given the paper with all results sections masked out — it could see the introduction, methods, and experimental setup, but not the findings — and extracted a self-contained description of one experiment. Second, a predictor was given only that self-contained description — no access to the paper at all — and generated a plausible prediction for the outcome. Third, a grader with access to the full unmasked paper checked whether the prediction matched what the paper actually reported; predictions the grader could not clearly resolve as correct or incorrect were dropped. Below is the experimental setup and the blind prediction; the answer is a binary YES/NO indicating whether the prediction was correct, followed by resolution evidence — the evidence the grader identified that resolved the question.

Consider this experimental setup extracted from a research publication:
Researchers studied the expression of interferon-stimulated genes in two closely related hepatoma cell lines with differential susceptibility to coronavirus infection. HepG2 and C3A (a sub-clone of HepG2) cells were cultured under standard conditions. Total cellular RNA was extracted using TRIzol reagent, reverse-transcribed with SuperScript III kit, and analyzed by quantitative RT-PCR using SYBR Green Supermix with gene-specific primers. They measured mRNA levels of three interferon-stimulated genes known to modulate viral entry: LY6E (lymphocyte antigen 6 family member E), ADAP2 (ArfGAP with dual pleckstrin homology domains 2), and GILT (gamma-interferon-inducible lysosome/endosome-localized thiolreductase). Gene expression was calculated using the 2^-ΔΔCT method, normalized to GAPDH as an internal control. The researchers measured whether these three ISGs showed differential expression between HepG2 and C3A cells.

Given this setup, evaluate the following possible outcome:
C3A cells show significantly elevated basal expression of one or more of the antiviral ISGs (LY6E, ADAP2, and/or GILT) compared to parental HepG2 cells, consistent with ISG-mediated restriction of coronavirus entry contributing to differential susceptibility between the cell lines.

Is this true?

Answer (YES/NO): NO